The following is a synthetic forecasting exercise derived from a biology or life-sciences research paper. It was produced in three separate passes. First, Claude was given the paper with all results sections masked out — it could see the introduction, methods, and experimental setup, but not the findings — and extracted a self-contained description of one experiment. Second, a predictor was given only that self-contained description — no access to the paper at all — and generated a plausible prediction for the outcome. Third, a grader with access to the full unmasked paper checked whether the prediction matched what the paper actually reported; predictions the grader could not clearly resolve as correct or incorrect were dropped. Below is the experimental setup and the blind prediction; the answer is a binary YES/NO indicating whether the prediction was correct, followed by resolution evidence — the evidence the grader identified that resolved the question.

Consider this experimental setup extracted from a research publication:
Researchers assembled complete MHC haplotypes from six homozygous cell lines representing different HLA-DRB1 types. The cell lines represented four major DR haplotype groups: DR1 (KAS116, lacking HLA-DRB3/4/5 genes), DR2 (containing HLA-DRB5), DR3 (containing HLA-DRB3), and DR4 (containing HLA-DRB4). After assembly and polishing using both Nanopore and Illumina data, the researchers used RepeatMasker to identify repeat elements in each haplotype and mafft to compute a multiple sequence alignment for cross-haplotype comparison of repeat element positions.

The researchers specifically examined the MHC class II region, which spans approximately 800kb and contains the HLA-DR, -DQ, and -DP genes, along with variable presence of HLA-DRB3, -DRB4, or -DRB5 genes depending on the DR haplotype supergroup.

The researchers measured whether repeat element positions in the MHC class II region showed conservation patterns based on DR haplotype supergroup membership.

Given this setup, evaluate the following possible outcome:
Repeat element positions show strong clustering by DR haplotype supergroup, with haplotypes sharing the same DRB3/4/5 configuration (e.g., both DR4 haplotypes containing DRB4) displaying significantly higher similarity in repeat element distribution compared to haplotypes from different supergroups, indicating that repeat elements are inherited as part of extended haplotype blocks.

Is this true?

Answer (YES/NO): YES